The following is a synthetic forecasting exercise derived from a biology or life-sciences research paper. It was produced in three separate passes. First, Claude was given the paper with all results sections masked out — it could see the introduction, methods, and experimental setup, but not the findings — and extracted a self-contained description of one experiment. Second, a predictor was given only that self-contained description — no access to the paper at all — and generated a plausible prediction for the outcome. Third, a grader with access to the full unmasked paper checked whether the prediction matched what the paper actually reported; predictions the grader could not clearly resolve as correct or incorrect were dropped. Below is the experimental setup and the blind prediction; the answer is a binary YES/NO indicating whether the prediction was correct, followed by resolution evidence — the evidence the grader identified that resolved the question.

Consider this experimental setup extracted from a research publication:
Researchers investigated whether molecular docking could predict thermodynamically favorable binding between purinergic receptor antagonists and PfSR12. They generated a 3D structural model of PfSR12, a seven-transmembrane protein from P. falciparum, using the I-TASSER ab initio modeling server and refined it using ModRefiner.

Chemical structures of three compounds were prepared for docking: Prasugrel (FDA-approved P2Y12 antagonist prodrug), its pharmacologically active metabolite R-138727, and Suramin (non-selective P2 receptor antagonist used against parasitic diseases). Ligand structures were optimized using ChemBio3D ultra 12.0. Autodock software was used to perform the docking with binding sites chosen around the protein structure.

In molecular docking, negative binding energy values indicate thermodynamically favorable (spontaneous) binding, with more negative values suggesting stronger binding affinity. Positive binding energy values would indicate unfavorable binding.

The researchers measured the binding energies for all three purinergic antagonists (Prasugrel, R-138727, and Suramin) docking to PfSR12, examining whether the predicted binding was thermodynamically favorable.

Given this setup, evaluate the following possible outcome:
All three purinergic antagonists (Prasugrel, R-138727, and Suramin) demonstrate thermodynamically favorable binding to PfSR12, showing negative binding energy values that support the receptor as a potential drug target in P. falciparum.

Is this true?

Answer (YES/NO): YES